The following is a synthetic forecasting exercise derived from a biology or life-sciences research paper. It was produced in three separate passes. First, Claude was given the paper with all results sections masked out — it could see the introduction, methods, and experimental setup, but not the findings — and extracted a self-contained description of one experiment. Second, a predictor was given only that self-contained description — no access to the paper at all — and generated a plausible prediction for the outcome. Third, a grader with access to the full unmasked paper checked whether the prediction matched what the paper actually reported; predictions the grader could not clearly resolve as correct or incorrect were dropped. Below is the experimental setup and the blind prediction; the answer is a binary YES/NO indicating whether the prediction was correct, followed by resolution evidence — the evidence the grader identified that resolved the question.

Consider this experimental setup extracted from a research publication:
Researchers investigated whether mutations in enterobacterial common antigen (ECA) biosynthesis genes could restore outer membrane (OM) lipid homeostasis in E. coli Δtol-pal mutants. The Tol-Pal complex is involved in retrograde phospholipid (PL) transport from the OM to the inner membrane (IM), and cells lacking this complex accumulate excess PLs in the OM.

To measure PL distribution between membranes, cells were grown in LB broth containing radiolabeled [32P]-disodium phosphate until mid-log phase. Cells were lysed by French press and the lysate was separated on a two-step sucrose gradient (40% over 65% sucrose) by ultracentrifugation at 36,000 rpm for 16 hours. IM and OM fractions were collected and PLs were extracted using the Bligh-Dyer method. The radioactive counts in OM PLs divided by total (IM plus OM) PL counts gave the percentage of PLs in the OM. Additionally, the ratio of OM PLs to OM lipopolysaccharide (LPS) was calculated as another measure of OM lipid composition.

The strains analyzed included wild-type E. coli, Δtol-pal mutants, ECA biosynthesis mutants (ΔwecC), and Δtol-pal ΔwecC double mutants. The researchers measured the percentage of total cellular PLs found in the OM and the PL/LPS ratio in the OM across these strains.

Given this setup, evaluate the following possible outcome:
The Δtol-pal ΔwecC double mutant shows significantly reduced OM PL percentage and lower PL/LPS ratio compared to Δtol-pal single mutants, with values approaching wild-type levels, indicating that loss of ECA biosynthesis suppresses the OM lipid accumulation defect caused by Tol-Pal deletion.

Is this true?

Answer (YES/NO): NO